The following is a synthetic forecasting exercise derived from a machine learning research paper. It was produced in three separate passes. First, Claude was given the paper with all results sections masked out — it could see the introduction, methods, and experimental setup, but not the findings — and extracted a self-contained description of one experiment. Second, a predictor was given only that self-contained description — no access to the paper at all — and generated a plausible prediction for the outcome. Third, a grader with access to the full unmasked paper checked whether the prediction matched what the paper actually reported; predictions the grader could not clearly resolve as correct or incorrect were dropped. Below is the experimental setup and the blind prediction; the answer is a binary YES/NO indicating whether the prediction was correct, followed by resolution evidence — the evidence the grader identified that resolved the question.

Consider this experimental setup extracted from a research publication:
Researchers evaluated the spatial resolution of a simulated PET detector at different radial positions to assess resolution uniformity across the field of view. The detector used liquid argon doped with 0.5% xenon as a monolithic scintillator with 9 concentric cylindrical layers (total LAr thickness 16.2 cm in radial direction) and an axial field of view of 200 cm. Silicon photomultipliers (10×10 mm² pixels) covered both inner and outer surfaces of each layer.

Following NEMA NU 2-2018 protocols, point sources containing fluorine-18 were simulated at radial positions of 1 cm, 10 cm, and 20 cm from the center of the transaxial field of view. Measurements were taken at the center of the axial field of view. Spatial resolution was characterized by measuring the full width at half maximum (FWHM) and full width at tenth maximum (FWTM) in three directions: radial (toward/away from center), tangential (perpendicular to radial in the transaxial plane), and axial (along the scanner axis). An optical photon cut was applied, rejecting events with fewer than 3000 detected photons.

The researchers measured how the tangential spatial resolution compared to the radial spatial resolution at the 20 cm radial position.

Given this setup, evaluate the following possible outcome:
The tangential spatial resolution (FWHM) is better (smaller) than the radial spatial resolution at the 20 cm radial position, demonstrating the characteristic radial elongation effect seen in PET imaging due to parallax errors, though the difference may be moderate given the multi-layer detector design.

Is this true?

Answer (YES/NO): NO